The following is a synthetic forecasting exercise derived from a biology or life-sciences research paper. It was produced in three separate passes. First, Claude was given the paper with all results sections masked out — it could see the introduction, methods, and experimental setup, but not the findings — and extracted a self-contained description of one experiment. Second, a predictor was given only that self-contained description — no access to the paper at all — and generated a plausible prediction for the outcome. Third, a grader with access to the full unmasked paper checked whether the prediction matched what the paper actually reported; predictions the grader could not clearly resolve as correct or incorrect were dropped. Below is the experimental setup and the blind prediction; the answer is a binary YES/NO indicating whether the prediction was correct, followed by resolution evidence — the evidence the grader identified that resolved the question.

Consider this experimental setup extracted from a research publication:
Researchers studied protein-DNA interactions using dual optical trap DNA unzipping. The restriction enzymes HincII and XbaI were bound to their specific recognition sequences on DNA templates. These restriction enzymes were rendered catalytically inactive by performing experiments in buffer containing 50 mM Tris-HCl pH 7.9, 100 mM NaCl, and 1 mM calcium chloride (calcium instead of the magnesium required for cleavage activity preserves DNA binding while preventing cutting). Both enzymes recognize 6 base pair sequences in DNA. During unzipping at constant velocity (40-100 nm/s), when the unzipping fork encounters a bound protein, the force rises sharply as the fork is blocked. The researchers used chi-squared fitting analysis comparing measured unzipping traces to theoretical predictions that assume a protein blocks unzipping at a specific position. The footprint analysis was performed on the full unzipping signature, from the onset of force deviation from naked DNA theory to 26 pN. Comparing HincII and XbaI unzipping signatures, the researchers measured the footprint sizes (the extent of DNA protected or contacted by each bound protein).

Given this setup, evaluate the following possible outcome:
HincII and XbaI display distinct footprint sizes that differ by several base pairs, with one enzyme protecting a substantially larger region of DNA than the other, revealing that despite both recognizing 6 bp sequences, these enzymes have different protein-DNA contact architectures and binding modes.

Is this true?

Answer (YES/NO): NO